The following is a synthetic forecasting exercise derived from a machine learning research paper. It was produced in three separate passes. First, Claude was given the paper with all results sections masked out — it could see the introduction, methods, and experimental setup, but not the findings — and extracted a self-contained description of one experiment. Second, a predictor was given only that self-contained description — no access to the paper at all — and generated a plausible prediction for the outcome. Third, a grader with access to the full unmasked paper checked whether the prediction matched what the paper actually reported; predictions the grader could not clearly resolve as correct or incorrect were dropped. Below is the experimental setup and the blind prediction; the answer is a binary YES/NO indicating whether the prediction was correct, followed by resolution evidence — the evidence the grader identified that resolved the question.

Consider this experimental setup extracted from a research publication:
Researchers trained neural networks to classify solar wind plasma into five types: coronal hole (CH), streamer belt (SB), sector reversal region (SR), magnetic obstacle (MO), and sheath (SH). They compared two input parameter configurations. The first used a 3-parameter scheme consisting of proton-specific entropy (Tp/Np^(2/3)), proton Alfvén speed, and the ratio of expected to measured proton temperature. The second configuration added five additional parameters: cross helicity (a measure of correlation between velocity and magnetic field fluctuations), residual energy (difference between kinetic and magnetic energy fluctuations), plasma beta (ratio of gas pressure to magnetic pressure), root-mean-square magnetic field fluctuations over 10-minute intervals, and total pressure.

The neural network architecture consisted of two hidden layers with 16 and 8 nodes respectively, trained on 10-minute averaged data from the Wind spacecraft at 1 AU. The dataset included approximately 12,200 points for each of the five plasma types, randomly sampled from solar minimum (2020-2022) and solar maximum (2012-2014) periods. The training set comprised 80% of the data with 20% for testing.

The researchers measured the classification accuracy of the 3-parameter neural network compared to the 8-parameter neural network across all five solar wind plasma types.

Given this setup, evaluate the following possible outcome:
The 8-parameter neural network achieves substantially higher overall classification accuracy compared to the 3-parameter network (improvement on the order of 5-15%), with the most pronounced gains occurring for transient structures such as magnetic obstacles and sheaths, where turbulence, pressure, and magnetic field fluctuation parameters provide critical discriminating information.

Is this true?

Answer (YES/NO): NO